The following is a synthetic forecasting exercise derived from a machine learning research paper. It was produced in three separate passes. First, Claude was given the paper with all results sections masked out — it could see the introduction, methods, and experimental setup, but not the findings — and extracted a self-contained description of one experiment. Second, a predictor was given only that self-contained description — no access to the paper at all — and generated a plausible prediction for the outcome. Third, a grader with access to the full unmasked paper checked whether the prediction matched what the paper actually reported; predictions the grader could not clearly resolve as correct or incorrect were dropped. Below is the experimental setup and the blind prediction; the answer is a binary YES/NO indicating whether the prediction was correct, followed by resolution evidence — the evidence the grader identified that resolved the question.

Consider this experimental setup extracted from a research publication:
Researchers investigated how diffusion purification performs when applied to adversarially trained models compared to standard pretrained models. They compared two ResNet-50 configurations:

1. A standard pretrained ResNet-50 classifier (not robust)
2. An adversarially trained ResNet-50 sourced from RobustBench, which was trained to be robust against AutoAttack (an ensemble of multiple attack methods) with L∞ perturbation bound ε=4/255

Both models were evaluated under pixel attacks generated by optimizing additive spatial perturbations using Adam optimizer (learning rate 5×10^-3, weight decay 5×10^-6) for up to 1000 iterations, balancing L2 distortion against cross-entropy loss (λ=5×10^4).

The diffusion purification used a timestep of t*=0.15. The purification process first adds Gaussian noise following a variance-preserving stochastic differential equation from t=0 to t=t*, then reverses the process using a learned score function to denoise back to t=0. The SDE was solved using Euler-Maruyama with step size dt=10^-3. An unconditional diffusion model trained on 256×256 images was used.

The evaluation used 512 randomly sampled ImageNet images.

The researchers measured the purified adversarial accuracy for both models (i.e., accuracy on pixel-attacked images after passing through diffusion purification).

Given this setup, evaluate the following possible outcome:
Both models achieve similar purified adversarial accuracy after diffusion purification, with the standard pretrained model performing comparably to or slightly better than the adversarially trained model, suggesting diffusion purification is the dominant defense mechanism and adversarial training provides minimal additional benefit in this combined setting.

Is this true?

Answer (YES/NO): YES